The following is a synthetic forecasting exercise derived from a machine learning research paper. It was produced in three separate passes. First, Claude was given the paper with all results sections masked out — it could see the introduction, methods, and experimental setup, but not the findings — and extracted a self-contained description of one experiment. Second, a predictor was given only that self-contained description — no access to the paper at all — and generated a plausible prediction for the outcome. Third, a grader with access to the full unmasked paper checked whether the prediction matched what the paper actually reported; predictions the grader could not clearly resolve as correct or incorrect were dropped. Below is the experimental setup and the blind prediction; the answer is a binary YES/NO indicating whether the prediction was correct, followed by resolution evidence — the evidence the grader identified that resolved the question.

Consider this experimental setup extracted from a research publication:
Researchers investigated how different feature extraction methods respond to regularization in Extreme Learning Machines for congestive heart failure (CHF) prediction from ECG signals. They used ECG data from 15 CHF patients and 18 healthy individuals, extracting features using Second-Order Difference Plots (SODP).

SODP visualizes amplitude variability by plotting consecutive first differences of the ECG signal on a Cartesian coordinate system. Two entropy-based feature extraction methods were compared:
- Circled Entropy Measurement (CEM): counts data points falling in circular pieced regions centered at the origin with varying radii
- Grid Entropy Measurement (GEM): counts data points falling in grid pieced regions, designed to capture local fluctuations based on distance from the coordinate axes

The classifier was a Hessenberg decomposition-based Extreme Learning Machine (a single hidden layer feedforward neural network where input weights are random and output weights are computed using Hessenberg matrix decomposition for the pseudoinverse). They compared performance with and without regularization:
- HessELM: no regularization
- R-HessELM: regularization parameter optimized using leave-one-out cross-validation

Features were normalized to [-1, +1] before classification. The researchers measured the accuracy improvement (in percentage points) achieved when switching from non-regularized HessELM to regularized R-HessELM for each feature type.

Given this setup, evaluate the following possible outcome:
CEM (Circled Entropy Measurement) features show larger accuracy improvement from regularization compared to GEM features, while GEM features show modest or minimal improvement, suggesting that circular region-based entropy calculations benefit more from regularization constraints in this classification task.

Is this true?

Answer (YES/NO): YES